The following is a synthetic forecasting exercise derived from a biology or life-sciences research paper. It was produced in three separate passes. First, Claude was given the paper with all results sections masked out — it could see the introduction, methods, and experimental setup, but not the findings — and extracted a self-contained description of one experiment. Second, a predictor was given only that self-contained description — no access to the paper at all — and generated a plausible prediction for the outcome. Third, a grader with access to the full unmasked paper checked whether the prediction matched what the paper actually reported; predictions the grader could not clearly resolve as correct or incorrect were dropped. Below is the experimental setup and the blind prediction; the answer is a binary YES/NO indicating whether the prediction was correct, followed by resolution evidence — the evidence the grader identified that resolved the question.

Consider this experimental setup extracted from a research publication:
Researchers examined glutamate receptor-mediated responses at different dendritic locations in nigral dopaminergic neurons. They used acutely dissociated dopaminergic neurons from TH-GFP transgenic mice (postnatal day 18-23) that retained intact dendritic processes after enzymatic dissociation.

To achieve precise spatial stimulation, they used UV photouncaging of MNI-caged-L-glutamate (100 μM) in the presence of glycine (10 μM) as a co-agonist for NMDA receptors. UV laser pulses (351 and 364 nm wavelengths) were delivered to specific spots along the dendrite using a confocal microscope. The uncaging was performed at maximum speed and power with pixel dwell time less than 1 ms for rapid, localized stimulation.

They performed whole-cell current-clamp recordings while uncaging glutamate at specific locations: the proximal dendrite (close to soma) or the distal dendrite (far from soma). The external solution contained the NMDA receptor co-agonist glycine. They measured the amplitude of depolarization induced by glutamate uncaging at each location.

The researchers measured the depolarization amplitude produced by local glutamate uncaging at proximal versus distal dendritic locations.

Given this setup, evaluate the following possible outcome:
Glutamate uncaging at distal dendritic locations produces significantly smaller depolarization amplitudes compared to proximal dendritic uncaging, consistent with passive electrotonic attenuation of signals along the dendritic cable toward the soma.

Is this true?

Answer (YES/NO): NO